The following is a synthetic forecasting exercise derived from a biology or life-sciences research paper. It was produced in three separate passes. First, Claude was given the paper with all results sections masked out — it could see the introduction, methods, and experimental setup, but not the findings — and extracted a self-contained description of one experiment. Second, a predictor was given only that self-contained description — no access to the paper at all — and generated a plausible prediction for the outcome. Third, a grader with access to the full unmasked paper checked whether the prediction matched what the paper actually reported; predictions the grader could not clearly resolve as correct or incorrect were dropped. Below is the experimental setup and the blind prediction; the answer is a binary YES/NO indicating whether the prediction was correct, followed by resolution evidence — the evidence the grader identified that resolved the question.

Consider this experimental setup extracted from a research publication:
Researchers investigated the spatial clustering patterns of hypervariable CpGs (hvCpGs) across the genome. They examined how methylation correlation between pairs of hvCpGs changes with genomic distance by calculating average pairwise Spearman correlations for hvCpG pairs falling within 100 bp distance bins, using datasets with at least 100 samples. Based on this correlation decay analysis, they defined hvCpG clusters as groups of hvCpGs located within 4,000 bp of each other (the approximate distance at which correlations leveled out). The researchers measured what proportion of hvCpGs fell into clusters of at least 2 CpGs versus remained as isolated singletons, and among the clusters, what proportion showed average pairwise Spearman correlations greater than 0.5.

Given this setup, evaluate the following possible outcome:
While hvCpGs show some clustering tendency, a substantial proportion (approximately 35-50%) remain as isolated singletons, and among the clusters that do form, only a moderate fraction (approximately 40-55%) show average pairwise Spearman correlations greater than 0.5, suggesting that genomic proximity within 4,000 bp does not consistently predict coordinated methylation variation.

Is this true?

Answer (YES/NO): NO